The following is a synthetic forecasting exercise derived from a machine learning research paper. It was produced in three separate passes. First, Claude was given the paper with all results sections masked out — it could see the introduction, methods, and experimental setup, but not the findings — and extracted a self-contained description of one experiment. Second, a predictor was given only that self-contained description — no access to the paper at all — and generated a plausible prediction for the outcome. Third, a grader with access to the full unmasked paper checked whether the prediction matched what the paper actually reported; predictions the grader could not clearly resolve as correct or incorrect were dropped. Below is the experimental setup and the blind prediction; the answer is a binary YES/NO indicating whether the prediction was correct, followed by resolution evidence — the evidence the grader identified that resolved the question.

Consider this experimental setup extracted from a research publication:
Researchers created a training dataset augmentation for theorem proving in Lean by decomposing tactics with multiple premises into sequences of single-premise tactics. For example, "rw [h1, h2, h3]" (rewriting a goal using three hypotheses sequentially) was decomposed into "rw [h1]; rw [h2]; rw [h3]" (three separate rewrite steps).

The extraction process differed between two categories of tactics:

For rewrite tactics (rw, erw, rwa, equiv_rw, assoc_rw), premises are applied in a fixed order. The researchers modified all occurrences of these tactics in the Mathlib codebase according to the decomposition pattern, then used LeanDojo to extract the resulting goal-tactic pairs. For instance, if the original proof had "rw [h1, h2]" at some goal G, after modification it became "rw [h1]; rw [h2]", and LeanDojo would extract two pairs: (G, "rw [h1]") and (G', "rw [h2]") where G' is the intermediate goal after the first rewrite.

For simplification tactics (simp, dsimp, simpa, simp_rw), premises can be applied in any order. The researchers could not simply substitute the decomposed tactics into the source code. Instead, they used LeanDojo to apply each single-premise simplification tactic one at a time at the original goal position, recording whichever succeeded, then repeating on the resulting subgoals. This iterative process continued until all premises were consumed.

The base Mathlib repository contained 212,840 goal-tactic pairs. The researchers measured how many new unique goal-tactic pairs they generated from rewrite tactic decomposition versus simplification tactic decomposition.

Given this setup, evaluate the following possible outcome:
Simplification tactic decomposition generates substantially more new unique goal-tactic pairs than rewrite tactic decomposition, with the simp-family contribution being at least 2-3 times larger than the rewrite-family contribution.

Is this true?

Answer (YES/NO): YES